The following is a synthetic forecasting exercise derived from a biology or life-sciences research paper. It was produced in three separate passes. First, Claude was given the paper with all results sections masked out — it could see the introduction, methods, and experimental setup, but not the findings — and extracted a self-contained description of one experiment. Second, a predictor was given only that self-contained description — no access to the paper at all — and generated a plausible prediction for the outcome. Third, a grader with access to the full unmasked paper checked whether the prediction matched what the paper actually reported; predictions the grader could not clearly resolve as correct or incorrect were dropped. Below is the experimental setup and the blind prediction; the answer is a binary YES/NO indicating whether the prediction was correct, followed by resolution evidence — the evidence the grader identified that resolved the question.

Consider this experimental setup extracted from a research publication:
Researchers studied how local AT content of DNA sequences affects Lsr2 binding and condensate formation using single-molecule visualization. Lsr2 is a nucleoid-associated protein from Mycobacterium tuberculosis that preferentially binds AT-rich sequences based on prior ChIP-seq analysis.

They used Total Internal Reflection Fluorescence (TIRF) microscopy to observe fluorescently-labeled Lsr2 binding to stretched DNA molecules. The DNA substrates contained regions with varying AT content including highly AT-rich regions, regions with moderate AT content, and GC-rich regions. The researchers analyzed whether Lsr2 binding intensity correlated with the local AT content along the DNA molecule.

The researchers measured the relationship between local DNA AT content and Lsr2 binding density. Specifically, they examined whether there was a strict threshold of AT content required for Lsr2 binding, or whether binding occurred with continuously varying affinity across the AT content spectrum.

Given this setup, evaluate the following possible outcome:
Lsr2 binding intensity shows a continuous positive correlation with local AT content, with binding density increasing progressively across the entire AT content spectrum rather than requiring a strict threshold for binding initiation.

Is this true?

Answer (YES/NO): YES